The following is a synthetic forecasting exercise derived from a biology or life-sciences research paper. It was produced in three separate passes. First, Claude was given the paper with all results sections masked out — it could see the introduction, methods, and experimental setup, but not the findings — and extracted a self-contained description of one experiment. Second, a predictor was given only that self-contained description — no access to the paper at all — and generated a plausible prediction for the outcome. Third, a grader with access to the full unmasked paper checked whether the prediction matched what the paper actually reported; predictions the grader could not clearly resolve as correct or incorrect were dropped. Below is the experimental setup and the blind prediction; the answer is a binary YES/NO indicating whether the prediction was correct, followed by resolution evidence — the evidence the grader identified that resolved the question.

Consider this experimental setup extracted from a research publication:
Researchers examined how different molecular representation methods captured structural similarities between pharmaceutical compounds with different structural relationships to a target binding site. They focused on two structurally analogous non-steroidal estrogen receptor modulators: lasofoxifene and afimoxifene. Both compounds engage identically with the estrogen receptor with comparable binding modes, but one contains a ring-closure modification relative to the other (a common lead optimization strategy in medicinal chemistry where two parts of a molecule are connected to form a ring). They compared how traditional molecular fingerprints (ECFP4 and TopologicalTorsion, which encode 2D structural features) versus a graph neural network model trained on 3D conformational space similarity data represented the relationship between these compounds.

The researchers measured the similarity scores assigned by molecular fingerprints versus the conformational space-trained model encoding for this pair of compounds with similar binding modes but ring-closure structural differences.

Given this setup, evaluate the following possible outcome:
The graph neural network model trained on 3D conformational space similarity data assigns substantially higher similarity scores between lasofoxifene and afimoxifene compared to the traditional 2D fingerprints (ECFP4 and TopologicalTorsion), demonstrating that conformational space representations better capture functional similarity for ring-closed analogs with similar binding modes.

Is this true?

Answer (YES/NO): YES